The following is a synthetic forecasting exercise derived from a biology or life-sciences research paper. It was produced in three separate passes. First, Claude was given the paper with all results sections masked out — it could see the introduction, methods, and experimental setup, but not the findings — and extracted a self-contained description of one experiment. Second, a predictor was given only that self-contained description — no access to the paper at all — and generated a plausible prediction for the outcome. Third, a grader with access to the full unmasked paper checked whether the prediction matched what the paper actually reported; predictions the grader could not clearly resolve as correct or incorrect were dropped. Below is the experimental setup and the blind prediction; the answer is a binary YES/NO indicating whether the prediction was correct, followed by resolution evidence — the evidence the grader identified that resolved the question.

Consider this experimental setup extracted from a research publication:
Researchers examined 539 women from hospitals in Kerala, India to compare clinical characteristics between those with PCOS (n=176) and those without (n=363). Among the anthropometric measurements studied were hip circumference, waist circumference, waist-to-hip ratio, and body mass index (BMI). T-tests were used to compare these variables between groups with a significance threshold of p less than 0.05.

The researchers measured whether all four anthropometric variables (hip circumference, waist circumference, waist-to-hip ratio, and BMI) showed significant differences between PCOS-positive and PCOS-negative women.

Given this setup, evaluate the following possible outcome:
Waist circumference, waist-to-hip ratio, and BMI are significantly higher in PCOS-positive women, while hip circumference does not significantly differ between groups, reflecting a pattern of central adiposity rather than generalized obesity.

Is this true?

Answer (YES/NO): NO